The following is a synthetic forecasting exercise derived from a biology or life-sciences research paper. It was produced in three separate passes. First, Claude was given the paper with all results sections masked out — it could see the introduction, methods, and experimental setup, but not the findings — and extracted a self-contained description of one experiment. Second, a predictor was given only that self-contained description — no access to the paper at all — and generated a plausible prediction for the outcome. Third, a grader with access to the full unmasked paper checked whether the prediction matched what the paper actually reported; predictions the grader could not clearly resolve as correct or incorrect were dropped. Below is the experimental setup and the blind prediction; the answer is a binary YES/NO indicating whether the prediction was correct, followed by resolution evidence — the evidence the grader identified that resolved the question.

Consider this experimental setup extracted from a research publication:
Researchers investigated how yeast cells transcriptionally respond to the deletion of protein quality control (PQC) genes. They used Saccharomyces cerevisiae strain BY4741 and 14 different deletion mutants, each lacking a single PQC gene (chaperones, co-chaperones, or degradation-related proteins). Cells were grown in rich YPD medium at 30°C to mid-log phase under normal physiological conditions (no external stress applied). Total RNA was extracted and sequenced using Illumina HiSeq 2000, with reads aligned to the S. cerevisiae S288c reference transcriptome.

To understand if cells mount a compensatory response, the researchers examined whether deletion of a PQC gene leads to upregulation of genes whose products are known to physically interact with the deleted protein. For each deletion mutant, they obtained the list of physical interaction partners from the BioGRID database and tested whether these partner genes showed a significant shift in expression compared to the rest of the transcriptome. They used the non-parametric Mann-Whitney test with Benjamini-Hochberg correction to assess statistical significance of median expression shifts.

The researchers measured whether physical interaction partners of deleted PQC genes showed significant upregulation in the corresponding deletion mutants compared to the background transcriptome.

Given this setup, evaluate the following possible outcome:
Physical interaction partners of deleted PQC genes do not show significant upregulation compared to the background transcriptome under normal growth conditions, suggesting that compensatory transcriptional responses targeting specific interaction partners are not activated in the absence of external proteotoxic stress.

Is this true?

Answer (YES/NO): NO